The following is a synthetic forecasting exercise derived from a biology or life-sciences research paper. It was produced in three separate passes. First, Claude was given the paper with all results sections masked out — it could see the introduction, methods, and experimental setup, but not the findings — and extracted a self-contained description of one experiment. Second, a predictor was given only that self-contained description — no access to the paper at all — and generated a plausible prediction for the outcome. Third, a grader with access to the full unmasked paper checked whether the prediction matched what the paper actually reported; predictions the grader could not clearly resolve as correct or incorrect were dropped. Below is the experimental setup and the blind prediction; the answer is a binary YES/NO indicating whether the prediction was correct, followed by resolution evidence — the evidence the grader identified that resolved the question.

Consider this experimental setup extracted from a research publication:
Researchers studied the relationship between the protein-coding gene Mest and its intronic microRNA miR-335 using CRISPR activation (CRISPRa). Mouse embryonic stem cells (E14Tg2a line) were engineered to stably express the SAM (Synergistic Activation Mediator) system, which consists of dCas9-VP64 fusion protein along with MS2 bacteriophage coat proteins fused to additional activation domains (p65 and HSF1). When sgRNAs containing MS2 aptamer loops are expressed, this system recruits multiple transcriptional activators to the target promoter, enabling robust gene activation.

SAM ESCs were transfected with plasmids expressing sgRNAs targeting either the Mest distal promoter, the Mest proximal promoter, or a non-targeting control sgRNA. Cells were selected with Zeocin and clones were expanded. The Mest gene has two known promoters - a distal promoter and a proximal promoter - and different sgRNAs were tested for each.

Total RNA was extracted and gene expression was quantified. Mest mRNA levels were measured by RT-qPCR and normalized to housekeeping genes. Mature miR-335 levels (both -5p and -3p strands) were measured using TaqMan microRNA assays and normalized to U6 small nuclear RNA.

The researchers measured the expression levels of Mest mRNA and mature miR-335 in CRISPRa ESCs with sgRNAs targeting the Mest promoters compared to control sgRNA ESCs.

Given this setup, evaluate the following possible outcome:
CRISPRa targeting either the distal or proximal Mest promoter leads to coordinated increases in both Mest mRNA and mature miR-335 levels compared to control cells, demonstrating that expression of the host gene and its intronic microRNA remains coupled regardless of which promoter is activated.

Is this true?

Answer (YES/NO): NO